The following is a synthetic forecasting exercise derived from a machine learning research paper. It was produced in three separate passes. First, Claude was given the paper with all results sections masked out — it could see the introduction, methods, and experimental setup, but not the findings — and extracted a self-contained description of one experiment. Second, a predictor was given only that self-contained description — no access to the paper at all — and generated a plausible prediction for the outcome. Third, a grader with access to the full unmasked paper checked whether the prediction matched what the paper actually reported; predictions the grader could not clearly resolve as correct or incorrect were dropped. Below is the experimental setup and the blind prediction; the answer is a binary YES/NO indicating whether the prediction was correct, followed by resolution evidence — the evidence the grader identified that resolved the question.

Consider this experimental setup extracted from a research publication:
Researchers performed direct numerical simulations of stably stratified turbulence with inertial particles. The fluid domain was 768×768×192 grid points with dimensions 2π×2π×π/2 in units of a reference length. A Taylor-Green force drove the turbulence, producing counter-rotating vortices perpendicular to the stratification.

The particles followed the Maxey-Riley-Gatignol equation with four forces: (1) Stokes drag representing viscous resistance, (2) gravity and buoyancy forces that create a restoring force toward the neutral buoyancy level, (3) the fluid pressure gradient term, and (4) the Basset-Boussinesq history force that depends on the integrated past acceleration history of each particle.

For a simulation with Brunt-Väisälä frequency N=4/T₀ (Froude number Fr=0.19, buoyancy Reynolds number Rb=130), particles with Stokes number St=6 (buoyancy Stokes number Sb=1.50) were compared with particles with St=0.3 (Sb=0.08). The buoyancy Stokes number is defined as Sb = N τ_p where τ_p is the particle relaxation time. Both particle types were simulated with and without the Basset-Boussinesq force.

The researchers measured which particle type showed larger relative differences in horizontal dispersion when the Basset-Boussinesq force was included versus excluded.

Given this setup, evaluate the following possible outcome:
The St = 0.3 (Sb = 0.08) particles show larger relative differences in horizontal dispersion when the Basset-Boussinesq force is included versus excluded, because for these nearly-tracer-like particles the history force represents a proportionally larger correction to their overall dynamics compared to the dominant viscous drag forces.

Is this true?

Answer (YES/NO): NO